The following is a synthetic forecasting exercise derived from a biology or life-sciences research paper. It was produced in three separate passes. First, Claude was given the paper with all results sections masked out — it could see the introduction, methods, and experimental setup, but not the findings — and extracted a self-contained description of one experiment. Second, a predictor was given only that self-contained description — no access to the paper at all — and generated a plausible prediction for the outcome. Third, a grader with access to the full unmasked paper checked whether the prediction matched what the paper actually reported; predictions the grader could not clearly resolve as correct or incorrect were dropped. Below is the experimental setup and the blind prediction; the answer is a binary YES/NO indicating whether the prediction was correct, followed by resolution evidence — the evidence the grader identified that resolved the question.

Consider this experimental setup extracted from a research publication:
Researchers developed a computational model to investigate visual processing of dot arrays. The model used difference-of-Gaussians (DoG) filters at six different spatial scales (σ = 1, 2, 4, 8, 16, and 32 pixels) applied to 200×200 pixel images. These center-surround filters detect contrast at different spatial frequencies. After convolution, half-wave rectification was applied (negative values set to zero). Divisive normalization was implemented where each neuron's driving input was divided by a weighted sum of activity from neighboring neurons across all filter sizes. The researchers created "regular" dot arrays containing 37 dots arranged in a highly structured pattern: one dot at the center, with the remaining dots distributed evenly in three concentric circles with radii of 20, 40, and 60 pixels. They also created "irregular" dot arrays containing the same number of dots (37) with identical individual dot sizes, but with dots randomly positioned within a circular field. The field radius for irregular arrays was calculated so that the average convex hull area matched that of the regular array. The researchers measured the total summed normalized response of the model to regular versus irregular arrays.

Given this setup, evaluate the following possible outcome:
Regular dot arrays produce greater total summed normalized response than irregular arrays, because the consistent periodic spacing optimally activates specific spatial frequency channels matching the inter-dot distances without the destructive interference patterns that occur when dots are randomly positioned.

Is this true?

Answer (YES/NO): NO